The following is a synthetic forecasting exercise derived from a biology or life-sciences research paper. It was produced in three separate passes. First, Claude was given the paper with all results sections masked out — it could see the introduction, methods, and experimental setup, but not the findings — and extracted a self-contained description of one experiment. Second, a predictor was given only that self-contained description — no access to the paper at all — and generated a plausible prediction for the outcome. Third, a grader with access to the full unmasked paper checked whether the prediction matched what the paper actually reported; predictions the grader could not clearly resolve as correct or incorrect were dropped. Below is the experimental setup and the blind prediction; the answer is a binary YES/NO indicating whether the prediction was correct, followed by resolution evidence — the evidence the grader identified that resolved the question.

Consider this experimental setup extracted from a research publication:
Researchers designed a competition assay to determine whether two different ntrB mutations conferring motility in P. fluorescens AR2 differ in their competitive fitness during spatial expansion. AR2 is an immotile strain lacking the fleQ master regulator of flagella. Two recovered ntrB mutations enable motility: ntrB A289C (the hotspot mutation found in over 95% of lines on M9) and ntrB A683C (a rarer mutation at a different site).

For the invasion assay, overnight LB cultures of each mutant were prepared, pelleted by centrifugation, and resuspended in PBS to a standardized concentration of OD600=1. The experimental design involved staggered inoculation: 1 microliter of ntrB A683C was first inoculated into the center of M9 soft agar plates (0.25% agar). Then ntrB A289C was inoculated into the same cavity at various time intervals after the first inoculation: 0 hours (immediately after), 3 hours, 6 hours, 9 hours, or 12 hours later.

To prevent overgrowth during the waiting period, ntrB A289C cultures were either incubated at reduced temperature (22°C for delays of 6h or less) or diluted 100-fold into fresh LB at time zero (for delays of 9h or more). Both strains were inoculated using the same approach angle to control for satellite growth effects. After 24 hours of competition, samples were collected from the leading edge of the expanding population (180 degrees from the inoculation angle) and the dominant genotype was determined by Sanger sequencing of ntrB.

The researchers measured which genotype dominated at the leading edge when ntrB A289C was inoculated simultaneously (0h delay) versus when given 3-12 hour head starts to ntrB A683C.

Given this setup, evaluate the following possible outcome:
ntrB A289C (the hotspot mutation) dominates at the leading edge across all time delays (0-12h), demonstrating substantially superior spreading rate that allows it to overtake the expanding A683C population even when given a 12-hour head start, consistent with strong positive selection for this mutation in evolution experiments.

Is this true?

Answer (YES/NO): NO